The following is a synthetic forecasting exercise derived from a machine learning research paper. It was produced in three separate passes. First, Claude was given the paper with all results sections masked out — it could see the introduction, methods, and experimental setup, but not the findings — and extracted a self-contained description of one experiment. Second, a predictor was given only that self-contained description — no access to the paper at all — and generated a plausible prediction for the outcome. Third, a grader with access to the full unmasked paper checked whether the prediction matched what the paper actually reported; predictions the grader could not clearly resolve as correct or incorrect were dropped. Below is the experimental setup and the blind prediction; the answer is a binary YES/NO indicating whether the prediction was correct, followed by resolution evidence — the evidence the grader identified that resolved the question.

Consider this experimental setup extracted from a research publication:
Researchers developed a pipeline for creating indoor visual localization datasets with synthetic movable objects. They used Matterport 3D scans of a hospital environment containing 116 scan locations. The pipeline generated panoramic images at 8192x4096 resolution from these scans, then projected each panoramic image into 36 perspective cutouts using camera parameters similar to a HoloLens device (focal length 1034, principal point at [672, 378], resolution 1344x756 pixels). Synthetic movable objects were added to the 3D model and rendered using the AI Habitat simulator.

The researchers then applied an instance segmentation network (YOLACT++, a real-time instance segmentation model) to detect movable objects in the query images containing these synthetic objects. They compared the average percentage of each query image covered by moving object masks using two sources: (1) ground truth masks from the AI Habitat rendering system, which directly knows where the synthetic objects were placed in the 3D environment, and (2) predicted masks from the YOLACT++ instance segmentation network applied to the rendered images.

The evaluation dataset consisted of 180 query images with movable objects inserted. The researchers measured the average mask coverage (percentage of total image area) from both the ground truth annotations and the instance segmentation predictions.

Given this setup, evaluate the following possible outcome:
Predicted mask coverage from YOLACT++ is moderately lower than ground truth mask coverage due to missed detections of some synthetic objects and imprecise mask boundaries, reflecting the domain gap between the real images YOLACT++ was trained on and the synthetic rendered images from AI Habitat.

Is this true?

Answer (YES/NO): NO